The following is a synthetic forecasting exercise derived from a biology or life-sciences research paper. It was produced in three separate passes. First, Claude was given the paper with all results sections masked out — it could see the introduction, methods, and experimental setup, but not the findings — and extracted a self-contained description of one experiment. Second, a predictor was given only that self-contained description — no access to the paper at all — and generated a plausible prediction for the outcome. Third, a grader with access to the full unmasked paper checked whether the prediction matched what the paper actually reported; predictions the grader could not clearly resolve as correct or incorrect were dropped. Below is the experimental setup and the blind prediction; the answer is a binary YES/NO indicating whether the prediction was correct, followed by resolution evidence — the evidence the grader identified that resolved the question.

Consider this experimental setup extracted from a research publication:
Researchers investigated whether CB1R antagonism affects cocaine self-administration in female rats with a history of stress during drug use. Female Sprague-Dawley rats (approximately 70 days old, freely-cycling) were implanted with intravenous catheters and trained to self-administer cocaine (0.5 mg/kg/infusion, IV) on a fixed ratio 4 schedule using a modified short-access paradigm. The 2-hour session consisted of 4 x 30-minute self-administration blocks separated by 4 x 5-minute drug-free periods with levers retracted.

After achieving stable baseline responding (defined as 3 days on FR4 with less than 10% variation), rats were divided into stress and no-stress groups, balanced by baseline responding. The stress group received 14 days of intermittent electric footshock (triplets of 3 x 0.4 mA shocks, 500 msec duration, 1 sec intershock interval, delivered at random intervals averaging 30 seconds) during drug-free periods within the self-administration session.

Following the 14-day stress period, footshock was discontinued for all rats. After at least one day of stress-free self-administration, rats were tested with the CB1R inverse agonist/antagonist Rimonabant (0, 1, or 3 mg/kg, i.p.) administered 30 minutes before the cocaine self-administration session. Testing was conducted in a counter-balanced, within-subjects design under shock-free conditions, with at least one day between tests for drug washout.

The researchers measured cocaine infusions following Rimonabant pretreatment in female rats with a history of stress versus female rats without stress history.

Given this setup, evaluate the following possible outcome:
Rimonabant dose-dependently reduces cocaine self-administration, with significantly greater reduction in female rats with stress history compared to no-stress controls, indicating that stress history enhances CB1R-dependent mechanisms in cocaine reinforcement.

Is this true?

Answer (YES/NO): NO